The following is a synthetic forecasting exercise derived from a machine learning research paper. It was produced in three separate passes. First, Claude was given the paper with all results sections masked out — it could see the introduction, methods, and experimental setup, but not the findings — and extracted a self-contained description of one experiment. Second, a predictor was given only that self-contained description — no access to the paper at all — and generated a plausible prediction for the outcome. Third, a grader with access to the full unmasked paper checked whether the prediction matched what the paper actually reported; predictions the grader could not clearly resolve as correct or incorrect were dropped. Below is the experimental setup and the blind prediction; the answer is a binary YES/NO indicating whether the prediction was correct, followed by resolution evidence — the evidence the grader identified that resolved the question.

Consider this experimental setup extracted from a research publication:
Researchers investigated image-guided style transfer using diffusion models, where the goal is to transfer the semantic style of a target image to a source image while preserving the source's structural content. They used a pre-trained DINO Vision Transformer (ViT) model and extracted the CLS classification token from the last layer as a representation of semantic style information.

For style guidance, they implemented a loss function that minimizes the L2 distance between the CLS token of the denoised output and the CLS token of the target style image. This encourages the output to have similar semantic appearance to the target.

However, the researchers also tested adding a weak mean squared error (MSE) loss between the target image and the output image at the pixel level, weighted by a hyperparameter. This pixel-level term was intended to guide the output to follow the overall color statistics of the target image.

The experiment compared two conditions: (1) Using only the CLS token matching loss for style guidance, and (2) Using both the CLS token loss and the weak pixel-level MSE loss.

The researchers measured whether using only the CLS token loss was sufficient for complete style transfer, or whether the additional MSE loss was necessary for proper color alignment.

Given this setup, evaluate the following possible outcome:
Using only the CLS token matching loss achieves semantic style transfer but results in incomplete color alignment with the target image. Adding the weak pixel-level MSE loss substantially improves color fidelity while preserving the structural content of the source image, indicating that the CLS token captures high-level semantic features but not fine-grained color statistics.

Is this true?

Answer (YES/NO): YES